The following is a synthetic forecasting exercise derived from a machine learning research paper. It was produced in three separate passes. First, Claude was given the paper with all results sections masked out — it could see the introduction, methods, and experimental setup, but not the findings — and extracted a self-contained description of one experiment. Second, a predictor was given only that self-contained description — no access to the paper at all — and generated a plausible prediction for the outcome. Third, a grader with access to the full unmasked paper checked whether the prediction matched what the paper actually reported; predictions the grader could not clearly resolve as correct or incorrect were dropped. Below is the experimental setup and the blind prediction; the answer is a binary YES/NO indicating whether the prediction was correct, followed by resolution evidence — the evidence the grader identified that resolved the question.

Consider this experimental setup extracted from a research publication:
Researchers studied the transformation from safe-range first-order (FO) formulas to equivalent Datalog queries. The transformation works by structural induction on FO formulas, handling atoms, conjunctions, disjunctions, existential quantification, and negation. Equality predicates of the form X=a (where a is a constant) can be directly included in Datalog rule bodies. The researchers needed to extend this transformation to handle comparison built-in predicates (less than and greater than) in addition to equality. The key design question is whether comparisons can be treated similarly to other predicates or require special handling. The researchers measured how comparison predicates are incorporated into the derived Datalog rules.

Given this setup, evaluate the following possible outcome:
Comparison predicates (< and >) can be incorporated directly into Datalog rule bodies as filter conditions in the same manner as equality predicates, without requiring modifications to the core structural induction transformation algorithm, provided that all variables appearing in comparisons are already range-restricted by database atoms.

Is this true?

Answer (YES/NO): YES